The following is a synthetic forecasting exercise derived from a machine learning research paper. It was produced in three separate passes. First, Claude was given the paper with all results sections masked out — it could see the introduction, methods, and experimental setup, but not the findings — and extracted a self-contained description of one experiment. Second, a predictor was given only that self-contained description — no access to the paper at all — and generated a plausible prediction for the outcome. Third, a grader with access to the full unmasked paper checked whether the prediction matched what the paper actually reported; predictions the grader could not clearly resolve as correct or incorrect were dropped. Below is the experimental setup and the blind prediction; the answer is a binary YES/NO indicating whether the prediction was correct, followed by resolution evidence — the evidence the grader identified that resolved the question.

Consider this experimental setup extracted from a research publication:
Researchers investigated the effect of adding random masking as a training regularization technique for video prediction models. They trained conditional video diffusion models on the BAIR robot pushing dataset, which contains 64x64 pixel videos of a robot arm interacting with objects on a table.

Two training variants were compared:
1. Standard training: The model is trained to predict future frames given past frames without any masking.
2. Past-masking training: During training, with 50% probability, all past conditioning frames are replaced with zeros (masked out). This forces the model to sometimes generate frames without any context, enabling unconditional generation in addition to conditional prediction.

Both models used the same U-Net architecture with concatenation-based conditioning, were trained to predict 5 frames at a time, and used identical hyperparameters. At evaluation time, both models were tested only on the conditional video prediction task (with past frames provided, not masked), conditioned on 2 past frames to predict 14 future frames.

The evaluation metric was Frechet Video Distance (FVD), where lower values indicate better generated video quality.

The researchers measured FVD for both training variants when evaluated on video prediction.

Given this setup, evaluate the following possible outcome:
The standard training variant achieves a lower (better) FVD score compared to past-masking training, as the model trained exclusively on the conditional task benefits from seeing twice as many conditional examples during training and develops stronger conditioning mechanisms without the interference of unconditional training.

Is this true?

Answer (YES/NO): NO